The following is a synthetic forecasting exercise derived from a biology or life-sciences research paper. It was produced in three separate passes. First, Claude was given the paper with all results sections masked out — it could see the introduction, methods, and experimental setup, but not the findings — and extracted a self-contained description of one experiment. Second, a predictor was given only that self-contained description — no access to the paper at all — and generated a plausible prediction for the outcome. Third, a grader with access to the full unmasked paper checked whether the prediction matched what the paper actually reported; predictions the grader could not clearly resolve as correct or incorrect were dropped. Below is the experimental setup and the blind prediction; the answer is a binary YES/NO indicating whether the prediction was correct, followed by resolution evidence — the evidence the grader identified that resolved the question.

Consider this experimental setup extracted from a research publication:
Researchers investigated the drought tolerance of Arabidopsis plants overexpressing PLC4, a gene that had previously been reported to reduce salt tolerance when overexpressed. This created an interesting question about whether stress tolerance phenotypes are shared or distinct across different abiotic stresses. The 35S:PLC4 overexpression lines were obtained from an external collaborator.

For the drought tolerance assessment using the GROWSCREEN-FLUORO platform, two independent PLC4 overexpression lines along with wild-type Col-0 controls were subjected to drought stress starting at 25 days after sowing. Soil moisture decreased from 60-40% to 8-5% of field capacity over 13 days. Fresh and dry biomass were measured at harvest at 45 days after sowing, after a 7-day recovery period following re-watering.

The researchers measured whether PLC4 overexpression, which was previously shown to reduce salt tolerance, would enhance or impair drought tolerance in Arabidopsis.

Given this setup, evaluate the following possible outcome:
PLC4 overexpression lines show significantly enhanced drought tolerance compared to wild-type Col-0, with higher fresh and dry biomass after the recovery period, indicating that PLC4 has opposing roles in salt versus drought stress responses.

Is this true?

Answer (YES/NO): NO